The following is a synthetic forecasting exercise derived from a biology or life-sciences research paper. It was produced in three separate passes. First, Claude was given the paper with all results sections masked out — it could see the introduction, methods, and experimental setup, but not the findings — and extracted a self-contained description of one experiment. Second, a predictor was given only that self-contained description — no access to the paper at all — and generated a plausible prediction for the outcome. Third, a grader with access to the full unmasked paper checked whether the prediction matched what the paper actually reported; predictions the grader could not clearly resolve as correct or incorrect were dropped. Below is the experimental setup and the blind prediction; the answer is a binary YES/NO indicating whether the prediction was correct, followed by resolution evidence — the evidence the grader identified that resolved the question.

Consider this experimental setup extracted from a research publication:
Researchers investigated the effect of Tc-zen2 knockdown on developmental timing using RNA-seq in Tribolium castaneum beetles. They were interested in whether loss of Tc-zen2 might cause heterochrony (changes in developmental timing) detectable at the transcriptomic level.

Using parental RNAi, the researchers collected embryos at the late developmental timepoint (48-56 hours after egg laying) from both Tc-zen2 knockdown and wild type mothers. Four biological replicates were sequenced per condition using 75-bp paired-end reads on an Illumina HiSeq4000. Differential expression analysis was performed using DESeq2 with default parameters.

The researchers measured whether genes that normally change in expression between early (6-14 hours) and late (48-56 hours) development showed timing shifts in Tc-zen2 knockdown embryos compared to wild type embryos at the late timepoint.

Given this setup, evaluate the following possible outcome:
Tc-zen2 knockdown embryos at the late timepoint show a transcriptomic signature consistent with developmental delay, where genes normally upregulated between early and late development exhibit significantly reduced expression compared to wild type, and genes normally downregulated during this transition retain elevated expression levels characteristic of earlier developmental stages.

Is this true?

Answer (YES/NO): YES